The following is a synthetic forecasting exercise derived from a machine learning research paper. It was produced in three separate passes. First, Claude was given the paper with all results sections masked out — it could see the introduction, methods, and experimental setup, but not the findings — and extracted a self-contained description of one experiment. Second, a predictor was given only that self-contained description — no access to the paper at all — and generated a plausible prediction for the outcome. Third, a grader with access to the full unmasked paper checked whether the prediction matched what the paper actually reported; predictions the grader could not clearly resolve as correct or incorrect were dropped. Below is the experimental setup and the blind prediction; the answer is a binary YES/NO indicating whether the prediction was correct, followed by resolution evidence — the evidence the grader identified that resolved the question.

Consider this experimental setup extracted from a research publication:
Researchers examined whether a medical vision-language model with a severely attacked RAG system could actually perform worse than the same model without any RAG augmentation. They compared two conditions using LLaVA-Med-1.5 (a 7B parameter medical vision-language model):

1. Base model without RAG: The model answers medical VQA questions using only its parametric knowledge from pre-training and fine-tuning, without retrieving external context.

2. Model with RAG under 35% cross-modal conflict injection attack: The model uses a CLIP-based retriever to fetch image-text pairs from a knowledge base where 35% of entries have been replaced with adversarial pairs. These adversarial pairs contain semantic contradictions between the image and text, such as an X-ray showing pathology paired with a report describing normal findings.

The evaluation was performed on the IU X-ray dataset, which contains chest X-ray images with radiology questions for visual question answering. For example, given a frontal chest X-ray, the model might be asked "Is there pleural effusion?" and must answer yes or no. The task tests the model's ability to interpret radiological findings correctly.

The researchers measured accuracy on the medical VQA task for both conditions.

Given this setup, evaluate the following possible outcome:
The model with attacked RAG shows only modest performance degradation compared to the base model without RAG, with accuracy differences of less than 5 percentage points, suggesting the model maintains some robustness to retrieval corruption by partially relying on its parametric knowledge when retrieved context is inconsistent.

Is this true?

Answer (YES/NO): YES